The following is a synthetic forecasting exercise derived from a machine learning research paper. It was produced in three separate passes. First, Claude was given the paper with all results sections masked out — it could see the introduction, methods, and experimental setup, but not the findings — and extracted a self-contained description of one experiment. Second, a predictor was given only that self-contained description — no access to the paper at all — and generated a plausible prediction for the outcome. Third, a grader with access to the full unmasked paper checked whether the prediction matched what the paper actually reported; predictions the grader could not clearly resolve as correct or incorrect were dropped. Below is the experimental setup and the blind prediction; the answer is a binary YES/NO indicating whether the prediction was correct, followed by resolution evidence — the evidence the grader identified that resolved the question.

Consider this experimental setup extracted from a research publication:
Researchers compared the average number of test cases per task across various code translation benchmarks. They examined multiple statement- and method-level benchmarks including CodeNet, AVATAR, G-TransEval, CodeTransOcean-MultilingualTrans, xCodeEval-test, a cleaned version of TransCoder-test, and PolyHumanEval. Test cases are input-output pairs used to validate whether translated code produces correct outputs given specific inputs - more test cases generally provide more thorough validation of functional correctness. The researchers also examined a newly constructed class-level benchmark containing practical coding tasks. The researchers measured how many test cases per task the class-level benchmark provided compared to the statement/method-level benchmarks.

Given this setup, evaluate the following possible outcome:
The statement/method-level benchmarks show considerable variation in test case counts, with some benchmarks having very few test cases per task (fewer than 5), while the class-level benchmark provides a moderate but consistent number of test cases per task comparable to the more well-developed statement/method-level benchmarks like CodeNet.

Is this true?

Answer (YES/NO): NO